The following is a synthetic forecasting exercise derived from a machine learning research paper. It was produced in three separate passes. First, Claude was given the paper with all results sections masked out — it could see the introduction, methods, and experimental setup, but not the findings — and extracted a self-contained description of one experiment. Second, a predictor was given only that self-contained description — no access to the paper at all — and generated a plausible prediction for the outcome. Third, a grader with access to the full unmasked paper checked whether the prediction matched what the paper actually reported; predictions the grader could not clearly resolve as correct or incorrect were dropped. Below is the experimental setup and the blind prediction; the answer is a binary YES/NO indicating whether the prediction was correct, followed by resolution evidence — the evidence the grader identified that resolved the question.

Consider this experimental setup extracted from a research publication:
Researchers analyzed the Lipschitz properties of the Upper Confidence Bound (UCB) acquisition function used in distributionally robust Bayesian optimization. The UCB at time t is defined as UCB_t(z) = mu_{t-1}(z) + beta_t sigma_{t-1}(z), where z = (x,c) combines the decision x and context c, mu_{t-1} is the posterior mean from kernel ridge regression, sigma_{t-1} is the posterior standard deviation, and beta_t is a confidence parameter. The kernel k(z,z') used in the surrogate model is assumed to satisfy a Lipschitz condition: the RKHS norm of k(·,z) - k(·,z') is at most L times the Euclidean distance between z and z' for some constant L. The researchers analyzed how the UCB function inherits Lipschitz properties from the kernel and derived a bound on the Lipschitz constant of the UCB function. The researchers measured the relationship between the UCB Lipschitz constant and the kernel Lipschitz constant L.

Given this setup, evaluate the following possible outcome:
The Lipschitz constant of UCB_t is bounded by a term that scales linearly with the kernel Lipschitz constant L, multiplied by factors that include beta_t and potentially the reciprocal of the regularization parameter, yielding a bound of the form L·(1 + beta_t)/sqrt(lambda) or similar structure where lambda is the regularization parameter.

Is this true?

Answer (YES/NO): NO